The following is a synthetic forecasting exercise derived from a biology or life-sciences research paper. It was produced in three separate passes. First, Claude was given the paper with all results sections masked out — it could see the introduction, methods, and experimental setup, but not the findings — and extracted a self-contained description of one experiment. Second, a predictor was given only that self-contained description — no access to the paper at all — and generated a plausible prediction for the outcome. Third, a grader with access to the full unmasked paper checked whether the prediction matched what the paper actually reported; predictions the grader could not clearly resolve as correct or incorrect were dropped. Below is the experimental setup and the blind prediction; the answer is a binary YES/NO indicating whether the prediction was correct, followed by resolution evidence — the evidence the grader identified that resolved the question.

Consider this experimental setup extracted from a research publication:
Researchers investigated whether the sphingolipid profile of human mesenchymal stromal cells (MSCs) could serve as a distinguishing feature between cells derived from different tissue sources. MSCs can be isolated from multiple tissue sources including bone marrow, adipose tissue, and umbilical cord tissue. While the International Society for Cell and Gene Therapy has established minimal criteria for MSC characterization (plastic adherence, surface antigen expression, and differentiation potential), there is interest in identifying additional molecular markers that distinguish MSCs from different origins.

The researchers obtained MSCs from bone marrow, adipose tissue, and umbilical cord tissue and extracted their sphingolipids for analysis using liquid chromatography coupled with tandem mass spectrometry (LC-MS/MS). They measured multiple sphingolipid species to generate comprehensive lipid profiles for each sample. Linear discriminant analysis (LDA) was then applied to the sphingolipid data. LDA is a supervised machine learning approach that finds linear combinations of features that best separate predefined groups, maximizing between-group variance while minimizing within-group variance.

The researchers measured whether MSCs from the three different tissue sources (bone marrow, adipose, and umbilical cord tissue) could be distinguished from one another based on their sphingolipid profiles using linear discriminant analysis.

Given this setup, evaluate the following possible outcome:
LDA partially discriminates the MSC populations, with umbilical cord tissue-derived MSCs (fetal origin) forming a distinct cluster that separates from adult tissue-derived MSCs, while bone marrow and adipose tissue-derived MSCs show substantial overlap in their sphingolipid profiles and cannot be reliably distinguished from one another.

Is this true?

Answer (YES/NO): NO